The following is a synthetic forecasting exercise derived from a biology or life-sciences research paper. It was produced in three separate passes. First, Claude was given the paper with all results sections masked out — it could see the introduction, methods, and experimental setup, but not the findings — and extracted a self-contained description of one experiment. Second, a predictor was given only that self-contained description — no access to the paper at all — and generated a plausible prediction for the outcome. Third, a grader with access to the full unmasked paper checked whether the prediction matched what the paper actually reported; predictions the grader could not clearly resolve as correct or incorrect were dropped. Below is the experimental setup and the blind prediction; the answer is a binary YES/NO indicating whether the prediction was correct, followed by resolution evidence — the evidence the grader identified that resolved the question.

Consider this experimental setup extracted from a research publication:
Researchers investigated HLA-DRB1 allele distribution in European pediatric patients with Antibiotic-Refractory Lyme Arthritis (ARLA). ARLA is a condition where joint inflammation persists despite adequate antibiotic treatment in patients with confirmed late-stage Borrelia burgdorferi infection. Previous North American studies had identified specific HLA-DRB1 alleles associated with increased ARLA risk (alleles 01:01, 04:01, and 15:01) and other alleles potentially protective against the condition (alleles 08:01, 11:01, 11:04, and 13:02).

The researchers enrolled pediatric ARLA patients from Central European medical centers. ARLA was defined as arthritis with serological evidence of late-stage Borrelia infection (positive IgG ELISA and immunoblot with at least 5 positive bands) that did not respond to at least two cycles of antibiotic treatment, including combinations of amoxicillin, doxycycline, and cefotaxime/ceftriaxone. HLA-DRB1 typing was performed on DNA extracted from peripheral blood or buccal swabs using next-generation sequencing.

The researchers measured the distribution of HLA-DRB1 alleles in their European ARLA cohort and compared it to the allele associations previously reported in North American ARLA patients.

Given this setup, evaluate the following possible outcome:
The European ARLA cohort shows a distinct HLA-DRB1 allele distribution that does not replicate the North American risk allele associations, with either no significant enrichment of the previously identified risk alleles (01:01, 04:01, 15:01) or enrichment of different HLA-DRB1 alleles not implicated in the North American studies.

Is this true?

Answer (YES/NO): YES